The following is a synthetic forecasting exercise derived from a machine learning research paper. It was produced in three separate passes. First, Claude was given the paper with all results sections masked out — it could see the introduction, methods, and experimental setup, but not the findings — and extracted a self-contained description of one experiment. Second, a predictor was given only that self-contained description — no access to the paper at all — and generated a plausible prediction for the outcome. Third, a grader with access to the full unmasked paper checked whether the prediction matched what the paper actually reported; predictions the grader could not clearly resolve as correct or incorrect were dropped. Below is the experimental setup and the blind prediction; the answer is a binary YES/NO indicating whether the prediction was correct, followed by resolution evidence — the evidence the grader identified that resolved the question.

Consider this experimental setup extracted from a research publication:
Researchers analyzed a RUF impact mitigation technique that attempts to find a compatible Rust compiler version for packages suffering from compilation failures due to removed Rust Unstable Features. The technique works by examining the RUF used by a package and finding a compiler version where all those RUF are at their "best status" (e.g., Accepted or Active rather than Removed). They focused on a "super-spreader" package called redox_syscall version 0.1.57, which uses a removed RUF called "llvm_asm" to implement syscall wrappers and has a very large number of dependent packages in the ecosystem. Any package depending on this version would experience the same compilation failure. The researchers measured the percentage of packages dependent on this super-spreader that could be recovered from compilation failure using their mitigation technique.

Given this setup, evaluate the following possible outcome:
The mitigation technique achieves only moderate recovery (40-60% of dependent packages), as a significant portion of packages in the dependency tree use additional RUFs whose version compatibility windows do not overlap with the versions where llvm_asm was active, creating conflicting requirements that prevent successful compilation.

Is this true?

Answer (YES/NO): NO